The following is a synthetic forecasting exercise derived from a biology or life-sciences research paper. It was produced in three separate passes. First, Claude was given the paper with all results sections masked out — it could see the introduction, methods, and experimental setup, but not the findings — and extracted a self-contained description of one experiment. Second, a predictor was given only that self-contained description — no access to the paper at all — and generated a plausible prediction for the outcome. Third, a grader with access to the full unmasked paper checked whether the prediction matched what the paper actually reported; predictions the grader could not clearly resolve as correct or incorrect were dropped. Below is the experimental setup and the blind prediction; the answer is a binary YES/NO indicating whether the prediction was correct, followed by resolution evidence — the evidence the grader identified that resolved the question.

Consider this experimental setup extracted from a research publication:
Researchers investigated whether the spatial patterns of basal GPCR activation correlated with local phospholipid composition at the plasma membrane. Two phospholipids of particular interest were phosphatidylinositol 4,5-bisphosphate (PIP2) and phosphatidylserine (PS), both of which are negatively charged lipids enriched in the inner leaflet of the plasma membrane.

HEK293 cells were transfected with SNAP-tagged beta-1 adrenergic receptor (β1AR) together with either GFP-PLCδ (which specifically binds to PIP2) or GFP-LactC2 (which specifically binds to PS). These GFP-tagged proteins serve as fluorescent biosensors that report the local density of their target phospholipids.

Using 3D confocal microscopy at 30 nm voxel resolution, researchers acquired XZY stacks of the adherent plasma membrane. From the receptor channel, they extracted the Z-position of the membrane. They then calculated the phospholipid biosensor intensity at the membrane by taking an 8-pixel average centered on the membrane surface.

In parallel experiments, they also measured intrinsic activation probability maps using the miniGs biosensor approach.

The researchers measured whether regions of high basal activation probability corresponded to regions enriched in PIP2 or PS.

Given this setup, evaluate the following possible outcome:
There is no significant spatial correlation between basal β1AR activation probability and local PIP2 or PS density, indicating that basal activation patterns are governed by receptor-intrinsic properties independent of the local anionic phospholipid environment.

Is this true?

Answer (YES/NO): NO